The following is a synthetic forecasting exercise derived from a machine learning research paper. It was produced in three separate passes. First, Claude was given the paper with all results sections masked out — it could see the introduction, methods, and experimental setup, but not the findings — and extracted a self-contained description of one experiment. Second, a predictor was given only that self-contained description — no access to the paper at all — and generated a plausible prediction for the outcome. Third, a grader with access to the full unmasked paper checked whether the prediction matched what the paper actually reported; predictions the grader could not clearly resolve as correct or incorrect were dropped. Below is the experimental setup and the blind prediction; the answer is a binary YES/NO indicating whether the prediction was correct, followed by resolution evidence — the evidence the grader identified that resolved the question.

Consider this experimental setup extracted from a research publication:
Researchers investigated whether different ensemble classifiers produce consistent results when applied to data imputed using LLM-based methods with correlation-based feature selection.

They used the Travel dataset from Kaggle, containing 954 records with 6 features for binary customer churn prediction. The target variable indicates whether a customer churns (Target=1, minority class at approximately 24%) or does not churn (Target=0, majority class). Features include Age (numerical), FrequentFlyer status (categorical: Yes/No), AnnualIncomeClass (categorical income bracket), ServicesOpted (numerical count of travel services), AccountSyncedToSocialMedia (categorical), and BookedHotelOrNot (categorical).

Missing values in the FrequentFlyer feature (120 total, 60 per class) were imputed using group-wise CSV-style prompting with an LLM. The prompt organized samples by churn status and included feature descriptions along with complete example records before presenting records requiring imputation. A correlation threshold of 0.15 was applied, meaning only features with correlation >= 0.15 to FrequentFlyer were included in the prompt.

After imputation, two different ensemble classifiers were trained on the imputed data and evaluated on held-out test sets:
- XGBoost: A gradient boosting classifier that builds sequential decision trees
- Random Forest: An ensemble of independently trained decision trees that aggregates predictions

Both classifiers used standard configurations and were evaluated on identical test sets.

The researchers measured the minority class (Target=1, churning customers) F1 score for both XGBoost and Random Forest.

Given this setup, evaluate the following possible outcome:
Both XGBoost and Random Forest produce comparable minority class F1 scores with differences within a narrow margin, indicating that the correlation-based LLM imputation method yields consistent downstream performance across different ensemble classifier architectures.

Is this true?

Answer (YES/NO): YES